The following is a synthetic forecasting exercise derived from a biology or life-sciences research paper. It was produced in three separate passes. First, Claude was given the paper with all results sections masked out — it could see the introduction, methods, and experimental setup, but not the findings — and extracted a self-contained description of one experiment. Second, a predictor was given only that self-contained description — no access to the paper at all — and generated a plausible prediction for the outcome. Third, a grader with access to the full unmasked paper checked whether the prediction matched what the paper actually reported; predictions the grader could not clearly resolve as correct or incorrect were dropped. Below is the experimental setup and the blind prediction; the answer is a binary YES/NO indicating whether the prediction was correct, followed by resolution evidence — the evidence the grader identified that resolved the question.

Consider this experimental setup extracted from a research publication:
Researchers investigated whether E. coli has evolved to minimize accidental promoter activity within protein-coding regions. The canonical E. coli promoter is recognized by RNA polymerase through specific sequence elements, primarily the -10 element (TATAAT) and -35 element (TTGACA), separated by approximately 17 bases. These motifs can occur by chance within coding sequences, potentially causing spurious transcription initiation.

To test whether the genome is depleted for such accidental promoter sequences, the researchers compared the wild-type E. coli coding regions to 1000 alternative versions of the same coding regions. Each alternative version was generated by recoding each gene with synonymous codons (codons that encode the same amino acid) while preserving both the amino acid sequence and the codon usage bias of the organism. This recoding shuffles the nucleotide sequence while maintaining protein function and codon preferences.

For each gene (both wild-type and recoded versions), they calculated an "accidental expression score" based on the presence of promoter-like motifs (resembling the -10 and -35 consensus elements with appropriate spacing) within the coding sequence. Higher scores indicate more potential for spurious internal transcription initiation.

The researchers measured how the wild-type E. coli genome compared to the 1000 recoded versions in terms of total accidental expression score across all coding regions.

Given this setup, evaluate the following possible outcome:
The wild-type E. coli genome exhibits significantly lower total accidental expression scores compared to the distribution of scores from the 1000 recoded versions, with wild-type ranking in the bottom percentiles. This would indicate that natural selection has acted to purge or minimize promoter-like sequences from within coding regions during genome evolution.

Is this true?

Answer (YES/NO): YES